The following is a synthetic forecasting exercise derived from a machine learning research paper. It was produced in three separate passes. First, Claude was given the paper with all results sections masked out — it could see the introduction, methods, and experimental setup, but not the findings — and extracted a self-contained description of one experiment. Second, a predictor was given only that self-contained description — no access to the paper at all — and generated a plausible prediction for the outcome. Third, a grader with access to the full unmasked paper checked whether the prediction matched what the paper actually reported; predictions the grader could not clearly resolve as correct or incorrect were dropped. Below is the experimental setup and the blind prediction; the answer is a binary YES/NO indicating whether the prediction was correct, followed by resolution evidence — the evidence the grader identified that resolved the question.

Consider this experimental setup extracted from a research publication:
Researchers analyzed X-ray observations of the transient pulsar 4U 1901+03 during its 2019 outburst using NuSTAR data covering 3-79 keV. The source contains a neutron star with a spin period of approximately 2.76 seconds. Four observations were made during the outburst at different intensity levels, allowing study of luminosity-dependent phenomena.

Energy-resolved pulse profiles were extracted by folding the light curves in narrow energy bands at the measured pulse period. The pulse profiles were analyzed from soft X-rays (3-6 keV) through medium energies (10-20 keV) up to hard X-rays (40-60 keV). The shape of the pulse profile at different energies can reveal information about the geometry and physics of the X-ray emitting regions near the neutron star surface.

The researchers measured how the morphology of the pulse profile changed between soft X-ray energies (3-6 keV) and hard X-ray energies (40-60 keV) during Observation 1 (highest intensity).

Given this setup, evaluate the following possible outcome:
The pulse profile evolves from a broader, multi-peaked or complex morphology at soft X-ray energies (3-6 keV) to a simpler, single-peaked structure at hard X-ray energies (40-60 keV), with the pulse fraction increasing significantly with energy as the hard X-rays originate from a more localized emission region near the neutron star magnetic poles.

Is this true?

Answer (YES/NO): YES